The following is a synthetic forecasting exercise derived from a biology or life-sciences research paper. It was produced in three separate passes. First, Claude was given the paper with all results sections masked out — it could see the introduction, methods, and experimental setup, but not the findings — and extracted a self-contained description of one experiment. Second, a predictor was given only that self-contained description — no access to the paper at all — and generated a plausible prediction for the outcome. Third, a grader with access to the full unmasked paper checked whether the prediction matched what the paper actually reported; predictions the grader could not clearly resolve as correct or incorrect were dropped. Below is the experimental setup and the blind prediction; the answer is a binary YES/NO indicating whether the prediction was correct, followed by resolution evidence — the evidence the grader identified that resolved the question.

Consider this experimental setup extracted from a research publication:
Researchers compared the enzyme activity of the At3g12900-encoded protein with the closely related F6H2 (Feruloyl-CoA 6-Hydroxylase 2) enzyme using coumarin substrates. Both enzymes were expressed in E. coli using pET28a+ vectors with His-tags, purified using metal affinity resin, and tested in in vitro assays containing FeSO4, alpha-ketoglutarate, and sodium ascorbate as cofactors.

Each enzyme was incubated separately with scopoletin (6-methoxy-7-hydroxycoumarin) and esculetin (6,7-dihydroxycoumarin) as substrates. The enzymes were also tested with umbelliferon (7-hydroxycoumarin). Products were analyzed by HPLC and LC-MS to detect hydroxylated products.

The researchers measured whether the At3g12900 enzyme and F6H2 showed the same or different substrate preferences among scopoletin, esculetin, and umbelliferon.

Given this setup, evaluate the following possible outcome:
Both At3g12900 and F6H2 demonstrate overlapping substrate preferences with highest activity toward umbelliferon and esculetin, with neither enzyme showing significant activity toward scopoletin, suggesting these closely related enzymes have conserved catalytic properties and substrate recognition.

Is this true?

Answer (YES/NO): NO